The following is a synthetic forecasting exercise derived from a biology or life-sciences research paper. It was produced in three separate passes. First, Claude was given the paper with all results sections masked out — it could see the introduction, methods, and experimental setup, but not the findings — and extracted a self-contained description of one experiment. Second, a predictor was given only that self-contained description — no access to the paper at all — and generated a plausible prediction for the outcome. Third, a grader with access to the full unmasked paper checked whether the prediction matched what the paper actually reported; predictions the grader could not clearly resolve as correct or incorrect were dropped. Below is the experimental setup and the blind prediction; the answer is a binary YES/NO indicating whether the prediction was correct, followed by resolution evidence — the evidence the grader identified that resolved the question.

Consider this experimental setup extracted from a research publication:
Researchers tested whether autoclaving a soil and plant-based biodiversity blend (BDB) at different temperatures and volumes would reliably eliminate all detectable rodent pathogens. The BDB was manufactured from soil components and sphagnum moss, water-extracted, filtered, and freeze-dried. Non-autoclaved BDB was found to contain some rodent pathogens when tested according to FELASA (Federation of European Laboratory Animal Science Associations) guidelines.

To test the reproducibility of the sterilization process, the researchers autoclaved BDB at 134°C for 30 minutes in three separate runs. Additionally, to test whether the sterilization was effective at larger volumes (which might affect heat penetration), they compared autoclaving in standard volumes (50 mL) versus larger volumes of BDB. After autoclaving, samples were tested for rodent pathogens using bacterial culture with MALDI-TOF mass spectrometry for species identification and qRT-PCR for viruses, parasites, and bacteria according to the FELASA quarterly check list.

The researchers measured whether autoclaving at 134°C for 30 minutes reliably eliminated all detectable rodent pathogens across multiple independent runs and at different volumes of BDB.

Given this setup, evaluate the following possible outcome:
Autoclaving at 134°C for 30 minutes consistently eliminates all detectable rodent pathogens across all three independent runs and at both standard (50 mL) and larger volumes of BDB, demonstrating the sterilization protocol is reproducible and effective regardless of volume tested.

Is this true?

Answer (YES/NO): YES